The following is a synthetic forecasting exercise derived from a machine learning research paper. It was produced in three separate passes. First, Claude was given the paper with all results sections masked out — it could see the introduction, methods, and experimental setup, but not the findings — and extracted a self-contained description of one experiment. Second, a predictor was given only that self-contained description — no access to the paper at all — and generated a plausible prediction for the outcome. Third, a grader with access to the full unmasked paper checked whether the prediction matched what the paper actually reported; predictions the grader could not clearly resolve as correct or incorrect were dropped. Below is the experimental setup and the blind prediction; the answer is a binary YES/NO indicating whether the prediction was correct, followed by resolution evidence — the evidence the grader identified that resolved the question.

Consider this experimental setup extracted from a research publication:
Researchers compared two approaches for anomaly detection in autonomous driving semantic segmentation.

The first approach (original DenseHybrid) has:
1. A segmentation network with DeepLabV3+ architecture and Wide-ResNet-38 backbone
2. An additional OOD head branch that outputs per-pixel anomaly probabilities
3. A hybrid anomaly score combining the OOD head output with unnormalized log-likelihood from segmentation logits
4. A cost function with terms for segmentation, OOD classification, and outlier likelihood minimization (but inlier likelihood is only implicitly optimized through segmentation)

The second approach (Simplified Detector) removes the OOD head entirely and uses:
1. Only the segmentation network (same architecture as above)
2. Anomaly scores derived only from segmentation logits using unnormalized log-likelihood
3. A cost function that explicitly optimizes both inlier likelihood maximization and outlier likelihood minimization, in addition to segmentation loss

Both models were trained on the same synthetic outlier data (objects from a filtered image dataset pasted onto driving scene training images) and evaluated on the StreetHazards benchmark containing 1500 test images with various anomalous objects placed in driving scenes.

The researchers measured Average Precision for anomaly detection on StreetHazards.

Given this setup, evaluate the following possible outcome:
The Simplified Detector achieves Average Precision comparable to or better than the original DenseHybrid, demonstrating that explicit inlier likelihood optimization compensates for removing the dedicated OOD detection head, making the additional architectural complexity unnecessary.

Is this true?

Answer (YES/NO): YES